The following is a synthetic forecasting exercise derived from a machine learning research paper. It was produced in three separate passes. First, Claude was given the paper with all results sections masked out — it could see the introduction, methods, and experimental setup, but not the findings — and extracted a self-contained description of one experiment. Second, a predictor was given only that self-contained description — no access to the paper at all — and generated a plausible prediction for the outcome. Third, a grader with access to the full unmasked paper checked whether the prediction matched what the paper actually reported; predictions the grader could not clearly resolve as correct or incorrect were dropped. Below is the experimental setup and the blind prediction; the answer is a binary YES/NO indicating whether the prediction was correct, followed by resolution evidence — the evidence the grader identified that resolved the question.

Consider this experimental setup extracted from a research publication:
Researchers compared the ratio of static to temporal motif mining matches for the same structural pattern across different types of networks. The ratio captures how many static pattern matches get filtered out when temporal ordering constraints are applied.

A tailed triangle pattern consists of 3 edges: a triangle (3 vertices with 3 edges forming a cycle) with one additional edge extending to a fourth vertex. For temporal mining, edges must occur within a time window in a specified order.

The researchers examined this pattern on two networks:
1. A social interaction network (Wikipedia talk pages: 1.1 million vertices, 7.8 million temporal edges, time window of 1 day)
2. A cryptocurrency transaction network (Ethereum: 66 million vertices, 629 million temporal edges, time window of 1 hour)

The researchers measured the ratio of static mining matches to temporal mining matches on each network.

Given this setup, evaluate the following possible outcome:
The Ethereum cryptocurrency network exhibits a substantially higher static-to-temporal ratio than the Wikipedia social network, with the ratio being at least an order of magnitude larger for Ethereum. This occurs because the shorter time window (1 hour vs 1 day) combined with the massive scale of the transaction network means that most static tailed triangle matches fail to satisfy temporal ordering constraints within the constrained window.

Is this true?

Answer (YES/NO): NO